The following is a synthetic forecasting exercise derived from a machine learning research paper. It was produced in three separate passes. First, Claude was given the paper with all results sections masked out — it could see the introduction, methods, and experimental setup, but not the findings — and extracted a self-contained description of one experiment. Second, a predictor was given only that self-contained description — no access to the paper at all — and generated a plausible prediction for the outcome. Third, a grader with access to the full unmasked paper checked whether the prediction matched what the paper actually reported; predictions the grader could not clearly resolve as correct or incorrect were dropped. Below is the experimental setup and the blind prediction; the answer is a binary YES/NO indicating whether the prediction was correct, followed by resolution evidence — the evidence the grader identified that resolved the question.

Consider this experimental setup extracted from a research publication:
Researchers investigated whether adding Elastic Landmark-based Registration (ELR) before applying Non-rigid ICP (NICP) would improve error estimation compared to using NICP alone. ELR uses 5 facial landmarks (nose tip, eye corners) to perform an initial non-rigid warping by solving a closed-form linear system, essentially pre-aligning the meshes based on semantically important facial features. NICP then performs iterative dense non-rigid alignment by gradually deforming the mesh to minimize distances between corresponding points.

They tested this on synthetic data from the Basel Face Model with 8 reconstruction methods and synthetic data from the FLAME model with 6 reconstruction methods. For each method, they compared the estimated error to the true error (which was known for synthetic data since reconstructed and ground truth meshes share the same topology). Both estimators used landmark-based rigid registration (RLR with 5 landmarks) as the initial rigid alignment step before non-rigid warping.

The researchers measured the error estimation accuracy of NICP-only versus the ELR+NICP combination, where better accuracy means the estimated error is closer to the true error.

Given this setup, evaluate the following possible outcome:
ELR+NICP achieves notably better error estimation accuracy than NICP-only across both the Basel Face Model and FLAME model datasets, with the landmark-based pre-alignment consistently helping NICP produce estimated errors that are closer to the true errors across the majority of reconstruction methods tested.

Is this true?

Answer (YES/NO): YES